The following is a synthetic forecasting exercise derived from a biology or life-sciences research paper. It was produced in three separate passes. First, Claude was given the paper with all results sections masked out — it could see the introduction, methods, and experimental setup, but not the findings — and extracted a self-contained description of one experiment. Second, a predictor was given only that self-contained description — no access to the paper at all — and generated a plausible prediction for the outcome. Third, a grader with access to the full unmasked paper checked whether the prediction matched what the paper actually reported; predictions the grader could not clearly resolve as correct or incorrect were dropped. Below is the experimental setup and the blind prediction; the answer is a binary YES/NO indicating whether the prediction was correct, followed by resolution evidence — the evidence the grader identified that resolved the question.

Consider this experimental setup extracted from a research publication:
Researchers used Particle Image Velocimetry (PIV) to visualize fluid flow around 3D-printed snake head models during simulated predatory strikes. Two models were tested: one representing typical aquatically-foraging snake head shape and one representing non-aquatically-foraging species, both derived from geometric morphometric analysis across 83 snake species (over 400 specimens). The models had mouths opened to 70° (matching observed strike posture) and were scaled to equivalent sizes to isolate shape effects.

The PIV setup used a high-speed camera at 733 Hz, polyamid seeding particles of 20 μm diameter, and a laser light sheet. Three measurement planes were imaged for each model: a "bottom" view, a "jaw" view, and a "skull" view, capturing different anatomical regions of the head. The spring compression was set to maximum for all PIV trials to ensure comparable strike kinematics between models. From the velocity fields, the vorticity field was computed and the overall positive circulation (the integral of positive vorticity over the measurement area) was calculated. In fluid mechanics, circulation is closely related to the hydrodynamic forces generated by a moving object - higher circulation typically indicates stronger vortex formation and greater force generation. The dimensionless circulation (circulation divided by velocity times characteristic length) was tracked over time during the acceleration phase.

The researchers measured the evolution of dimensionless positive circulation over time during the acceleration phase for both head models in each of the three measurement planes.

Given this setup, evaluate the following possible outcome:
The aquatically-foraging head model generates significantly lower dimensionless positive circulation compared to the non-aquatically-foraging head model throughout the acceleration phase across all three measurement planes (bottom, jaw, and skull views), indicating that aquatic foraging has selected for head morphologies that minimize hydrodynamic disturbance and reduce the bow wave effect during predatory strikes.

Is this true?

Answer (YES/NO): NO